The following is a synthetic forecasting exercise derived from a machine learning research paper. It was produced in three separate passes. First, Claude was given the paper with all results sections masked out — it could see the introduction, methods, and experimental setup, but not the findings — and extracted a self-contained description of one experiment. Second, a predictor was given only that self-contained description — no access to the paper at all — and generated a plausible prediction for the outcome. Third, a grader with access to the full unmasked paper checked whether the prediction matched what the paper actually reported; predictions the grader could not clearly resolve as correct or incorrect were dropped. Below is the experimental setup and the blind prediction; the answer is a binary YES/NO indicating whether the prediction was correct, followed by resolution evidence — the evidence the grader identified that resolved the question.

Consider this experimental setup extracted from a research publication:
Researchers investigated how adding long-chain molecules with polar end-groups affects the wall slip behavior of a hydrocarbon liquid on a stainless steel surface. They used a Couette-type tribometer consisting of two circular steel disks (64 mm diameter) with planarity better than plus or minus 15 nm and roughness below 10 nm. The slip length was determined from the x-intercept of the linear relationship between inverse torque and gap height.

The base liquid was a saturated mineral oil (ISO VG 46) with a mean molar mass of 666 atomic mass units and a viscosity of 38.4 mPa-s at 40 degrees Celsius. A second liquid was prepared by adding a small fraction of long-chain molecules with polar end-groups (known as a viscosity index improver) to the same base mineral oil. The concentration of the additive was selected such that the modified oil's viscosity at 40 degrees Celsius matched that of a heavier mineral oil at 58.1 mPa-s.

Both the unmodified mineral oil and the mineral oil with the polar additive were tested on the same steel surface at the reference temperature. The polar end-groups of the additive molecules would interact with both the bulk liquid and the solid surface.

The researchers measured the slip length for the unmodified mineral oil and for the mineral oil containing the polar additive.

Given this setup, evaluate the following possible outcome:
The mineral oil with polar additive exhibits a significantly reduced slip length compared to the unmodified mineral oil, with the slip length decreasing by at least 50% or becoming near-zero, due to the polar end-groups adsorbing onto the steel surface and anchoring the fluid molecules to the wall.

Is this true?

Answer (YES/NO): NO